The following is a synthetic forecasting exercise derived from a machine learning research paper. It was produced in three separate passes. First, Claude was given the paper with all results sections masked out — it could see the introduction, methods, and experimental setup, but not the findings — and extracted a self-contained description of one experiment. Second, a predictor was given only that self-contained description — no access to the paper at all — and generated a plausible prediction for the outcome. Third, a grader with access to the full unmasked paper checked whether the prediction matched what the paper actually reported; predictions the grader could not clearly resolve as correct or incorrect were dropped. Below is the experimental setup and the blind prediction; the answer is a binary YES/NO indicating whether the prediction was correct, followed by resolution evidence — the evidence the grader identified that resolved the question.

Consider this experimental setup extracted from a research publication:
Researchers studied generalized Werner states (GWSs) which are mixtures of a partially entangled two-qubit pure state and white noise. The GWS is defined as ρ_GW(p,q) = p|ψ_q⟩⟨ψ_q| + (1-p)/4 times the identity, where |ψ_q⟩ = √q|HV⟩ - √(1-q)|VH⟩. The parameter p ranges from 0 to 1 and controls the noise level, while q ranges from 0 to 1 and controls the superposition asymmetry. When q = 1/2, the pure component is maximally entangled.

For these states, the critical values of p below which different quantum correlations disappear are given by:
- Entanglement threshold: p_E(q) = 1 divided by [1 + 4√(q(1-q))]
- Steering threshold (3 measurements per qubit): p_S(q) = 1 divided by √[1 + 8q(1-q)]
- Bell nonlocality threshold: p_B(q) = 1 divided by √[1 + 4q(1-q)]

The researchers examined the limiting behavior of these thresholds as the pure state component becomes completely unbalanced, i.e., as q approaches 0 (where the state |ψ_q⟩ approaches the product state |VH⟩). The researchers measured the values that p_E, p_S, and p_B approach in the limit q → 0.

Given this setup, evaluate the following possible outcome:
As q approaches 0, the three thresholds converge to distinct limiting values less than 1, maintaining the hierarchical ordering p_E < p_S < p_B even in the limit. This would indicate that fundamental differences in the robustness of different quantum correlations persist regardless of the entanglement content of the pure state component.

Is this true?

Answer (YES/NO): NO